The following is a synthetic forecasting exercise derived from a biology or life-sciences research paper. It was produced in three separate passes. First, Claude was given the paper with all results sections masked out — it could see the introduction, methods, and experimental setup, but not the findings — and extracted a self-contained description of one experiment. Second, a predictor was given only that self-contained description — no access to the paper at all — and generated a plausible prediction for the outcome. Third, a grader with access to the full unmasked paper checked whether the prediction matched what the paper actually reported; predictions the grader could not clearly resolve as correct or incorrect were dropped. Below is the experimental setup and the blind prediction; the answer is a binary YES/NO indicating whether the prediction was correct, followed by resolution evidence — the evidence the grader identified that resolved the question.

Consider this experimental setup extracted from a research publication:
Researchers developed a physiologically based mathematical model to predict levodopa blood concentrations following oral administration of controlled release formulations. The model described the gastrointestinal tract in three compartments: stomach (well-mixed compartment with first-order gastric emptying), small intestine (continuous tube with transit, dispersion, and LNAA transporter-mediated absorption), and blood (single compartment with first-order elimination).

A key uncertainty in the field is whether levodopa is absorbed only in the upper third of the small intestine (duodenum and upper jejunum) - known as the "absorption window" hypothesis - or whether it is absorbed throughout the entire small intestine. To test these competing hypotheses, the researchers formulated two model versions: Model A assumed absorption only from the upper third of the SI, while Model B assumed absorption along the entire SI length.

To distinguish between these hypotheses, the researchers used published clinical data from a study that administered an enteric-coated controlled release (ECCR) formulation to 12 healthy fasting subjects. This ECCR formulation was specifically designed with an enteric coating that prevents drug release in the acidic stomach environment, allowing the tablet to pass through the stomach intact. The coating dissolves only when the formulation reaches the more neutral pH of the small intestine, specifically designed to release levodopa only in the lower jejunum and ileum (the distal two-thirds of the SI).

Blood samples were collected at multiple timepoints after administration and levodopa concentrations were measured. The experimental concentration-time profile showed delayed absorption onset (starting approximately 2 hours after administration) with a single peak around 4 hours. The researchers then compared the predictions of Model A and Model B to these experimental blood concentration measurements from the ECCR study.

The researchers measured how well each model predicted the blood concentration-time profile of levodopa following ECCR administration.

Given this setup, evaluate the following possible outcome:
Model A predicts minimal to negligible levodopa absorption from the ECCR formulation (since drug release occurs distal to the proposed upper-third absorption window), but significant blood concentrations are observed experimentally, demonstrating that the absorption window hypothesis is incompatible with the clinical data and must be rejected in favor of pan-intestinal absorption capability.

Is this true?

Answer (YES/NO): NO